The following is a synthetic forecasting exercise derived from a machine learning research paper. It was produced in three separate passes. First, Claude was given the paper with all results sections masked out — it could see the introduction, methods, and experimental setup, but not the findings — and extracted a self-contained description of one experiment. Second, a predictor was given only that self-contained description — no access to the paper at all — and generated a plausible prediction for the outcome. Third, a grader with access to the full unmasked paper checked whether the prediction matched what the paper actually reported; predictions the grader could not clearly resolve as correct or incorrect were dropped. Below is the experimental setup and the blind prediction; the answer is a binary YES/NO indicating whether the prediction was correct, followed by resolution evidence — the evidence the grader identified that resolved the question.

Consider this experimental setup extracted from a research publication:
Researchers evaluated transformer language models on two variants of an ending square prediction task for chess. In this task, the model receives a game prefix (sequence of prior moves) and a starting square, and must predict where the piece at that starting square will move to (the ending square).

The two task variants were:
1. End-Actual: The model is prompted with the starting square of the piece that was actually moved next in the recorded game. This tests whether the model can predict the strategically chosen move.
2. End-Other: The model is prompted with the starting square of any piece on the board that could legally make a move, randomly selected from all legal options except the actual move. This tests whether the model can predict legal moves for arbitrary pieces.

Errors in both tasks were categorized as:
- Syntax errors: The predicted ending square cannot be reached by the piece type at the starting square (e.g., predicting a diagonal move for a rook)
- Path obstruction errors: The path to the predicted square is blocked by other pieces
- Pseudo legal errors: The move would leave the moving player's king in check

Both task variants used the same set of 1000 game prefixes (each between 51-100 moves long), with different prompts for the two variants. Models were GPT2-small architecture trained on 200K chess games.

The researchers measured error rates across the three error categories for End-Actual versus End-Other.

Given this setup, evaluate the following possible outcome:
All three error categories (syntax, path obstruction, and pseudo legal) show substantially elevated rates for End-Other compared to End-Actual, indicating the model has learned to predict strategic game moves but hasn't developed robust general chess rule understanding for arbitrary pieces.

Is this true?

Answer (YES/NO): NO